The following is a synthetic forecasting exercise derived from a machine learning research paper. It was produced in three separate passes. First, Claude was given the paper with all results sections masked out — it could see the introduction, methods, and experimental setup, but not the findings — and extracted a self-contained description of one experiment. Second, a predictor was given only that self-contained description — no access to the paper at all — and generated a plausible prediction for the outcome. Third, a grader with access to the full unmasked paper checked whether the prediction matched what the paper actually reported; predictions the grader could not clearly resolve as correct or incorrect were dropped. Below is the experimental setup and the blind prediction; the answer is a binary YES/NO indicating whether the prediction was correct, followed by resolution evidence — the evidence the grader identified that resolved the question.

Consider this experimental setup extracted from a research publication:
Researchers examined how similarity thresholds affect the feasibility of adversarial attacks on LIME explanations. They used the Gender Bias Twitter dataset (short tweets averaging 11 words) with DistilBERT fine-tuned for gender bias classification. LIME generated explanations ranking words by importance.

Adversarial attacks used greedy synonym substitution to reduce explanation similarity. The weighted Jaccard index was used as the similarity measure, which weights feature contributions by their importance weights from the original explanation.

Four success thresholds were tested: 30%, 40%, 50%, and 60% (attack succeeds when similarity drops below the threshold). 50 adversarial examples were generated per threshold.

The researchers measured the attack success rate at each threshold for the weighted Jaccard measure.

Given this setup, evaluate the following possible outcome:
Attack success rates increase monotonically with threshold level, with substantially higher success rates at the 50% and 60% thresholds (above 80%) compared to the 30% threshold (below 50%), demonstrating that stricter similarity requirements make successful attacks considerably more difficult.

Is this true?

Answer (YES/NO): NO